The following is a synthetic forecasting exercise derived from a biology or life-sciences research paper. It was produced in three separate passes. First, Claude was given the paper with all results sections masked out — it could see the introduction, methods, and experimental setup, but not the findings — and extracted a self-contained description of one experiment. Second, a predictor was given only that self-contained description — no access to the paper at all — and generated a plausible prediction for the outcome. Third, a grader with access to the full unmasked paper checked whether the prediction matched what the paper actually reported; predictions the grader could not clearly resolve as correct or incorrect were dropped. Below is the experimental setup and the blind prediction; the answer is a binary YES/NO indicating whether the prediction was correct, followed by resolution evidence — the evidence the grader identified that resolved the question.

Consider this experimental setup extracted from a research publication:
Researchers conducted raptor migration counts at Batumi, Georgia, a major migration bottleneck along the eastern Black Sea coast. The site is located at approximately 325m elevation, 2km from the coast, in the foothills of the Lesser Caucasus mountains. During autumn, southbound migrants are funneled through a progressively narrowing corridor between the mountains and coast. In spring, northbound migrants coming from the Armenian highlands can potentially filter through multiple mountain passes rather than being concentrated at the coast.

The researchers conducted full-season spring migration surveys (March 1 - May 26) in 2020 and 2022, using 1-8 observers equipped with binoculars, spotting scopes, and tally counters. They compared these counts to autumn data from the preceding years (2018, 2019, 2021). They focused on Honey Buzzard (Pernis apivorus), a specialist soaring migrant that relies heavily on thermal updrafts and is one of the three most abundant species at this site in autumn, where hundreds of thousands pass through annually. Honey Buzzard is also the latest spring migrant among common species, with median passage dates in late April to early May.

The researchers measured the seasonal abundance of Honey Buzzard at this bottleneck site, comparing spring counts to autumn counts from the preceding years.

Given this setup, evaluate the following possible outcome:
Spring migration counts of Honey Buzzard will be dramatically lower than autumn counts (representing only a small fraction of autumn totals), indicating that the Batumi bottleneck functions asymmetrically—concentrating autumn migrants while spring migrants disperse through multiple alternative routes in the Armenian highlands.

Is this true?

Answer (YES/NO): YES